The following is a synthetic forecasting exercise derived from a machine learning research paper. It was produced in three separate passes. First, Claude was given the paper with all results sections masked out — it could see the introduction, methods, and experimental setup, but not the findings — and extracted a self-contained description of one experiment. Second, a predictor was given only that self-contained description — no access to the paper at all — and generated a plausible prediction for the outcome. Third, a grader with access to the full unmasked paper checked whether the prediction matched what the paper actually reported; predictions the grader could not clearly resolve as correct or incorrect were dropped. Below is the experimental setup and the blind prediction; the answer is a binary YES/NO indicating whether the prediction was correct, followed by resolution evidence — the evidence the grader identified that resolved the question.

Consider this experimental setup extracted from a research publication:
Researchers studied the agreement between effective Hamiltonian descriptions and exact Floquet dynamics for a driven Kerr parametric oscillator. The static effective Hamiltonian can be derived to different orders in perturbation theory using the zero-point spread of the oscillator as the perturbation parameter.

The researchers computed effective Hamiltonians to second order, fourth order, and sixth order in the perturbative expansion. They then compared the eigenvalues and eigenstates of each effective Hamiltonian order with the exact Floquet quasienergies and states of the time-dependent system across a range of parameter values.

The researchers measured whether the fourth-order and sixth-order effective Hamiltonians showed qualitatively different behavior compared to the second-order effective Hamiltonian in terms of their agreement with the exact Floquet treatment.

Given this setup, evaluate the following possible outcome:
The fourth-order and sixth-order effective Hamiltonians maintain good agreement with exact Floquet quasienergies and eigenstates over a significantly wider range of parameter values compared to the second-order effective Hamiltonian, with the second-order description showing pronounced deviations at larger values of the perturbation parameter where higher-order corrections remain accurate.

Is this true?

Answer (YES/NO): NO